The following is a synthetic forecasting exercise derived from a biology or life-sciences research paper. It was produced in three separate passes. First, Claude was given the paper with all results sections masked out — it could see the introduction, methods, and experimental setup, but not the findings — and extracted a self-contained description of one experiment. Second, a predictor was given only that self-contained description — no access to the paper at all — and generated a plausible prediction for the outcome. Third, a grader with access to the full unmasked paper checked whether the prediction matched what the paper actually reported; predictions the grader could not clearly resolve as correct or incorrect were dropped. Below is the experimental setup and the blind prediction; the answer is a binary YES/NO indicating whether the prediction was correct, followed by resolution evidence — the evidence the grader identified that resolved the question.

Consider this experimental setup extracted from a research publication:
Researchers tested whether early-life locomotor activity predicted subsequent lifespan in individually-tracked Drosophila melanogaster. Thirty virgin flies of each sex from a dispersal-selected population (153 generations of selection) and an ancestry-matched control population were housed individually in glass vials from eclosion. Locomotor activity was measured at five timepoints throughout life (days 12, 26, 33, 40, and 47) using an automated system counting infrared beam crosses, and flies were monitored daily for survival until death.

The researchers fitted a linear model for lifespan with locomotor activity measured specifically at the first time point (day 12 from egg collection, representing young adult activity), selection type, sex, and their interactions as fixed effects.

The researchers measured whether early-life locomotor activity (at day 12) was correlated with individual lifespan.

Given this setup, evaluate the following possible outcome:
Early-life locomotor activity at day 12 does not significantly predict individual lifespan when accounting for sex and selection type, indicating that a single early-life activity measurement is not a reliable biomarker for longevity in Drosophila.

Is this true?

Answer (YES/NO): YES